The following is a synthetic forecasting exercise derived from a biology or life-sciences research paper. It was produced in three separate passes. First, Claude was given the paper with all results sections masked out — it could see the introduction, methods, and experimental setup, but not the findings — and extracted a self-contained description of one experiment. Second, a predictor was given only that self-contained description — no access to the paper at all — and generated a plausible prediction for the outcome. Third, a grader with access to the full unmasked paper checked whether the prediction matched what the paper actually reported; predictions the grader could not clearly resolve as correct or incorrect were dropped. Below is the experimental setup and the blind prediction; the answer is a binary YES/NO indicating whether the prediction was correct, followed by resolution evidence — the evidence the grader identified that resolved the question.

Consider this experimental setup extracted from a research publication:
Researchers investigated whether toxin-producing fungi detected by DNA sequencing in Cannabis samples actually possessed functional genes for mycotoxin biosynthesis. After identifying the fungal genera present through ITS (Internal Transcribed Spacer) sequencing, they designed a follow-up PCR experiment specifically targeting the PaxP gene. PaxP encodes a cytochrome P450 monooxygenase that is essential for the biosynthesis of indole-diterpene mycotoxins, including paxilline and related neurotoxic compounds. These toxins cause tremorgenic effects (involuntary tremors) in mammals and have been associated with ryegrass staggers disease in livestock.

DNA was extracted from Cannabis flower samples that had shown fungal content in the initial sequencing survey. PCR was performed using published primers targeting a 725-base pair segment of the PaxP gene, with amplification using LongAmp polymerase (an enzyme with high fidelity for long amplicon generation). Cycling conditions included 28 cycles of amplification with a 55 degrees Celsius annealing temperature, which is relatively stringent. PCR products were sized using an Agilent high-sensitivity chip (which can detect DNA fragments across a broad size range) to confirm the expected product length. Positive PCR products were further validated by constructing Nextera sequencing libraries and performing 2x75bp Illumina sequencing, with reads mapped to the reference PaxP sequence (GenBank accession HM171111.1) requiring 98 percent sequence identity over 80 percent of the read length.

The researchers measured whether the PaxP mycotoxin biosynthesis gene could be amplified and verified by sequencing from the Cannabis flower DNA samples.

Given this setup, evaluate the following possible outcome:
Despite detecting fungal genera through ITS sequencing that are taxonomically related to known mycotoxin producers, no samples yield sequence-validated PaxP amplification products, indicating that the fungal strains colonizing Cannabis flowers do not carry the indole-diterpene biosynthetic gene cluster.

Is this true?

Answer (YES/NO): NO